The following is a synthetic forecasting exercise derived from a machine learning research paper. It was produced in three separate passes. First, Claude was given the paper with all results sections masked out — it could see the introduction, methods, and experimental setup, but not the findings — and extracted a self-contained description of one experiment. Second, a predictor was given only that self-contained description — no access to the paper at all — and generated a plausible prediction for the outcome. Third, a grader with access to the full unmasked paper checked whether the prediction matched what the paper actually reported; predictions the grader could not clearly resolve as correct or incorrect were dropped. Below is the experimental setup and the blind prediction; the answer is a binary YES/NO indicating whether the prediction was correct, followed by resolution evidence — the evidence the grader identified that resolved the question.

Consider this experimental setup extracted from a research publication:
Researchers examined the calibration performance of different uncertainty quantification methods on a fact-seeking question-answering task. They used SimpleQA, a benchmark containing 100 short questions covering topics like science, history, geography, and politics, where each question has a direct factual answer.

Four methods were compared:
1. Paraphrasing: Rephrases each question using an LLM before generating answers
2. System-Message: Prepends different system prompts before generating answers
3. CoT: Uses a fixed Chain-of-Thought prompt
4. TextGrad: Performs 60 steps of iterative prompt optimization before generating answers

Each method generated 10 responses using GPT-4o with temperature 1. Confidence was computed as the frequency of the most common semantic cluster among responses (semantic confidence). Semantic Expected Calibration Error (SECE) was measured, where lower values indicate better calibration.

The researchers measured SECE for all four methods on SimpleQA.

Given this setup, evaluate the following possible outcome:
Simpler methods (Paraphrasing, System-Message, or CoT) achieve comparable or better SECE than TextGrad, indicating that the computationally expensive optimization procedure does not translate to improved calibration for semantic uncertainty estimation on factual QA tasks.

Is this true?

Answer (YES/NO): NO